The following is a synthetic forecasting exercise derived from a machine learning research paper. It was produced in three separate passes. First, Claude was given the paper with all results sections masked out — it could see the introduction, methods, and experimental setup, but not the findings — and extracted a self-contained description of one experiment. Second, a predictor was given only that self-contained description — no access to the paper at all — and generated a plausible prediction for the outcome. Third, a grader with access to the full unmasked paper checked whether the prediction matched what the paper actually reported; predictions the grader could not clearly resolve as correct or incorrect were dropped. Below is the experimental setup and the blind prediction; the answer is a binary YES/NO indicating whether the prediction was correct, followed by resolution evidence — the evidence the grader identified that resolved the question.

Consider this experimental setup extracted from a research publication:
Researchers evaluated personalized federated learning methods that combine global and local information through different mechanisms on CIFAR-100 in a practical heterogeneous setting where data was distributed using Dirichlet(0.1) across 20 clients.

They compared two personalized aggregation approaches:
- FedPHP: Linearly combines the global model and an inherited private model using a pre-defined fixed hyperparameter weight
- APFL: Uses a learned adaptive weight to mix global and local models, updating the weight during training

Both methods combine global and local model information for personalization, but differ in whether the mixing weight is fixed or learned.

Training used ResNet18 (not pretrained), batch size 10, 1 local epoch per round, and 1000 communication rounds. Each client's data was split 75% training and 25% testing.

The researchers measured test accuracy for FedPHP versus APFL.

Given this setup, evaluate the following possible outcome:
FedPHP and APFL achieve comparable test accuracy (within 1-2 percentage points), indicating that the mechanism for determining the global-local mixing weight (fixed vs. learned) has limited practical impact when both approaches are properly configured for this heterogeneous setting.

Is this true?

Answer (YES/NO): NO